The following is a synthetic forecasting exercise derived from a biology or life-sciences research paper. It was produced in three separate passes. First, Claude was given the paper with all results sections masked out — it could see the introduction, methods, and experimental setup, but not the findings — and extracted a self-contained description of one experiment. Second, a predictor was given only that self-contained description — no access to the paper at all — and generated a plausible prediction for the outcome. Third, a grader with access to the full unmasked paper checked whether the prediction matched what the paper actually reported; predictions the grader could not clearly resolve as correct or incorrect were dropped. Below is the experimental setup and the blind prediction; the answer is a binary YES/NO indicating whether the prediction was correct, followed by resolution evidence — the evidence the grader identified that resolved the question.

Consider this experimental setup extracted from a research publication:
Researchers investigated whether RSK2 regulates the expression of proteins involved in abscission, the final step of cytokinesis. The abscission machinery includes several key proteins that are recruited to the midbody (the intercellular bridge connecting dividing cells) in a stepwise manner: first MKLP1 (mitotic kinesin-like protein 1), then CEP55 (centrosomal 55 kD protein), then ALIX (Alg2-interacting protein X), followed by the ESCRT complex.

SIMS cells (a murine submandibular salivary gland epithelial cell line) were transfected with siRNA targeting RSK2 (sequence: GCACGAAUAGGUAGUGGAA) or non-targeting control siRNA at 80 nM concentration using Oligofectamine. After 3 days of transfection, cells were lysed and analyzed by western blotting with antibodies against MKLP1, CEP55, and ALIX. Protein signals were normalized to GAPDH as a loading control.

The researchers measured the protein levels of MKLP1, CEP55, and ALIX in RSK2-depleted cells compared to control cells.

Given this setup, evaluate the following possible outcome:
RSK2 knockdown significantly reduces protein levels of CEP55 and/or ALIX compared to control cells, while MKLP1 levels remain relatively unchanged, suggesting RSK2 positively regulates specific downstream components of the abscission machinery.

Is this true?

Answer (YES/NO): NO